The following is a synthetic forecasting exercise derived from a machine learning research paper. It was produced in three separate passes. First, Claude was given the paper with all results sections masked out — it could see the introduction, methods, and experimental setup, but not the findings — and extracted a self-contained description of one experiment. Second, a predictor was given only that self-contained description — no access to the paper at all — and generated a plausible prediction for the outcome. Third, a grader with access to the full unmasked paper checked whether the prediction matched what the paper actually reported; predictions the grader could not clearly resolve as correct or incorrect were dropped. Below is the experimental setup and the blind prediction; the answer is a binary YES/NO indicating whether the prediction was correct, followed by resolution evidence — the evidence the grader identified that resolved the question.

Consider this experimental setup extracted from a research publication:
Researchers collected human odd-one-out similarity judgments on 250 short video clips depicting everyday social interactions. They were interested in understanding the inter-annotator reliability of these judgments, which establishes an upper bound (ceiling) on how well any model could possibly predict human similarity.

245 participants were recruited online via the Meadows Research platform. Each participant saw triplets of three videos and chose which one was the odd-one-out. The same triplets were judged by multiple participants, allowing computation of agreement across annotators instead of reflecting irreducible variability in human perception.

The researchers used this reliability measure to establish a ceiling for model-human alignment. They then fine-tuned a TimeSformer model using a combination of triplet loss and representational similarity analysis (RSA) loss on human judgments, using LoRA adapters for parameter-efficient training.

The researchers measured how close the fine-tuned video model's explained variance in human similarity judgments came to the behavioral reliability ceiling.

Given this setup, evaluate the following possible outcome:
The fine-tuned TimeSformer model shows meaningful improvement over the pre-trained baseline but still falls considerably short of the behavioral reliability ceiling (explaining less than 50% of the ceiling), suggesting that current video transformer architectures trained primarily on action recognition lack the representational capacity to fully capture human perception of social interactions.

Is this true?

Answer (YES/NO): NO